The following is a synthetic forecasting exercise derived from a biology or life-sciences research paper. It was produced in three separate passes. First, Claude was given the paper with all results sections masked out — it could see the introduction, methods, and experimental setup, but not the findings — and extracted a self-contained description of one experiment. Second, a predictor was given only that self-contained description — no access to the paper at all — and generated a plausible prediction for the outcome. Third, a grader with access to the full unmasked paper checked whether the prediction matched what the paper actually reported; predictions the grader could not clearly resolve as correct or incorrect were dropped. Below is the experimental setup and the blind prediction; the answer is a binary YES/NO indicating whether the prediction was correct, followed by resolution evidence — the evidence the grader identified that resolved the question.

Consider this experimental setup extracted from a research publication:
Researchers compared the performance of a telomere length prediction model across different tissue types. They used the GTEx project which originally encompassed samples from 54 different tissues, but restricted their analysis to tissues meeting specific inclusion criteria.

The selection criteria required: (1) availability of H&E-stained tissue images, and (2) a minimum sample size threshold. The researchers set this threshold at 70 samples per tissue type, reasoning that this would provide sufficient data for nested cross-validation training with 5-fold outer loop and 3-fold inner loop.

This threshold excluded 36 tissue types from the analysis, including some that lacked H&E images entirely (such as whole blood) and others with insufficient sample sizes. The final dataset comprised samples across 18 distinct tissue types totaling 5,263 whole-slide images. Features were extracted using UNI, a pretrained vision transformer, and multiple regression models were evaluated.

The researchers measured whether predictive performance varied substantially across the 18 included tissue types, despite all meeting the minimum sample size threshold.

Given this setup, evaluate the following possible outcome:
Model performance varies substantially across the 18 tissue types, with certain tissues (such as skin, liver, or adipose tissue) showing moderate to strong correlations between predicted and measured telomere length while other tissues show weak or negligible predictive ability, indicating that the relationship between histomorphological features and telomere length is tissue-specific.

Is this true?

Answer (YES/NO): NO